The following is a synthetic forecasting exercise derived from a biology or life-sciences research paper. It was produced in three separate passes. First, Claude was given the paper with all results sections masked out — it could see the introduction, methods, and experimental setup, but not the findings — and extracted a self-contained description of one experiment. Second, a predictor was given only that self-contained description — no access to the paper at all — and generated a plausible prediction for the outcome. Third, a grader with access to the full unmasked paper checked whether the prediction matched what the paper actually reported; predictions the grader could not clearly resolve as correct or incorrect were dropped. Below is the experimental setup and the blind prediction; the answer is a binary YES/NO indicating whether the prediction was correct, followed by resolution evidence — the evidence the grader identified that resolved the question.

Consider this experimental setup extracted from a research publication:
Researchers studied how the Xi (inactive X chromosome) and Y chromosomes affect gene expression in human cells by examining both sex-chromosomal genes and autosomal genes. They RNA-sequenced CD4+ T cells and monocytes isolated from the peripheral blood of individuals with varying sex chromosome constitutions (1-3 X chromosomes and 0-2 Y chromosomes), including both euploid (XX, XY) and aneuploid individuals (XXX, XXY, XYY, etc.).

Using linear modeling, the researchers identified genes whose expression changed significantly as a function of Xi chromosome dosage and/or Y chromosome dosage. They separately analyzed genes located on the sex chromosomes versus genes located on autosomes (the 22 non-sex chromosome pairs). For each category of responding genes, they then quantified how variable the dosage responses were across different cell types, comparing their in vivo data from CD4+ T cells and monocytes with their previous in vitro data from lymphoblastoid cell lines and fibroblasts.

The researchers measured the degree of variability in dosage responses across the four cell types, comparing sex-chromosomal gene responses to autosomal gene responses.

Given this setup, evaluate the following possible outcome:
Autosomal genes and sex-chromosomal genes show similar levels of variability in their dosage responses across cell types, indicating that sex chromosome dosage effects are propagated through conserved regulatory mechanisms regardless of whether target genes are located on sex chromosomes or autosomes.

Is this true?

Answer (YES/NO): NO